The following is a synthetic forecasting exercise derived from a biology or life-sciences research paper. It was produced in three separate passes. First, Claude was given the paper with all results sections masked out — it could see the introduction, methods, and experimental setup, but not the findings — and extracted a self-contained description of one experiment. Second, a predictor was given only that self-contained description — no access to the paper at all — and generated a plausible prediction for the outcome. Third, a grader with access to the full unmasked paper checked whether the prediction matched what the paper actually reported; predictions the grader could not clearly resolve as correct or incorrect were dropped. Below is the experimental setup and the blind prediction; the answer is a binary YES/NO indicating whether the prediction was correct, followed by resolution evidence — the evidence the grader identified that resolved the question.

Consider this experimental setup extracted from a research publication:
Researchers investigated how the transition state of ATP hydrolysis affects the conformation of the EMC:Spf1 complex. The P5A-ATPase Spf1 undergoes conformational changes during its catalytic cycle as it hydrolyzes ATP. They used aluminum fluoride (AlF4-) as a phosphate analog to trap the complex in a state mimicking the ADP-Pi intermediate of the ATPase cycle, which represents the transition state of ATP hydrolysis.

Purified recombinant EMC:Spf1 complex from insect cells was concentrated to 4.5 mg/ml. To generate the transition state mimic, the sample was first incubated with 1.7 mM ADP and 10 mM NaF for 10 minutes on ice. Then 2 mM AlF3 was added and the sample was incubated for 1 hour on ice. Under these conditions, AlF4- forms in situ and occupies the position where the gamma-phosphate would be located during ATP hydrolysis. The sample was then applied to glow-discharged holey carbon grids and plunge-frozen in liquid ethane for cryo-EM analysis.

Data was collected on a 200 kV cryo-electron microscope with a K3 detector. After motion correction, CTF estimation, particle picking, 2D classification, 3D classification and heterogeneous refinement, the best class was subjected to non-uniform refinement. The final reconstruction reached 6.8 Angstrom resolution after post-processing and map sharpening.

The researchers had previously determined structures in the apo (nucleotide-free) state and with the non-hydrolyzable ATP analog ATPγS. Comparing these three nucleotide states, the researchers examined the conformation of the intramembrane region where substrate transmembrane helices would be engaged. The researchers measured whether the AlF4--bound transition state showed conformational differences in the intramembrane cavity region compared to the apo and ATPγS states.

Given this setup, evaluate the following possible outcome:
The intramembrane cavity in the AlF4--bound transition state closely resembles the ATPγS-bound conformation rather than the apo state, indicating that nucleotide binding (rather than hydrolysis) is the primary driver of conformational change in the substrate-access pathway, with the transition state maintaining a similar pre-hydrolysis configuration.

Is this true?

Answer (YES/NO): NO